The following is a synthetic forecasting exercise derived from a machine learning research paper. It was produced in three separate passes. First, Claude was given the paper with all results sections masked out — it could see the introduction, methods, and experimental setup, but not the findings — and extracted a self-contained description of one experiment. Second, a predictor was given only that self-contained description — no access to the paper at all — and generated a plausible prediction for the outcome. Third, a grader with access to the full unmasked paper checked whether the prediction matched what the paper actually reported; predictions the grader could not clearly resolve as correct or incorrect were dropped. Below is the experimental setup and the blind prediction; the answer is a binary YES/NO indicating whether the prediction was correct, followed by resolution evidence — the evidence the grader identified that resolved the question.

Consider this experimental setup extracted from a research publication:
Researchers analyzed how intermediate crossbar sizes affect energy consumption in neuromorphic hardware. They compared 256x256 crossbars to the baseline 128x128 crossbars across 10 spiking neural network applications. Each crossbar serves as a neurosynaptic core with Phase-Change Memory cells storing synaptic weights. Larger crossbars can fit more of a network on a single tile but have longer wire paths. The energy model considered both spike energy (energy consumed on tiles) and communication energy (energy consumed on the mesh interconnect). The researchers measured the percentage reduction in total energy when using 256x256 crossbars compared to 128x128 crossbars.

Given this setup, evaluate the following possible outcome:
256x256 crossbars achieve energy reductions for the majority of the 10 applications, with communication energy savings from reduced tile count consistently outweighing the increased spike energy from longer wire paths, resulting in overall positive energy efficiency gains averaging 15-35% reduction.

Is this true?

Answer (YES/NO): NO